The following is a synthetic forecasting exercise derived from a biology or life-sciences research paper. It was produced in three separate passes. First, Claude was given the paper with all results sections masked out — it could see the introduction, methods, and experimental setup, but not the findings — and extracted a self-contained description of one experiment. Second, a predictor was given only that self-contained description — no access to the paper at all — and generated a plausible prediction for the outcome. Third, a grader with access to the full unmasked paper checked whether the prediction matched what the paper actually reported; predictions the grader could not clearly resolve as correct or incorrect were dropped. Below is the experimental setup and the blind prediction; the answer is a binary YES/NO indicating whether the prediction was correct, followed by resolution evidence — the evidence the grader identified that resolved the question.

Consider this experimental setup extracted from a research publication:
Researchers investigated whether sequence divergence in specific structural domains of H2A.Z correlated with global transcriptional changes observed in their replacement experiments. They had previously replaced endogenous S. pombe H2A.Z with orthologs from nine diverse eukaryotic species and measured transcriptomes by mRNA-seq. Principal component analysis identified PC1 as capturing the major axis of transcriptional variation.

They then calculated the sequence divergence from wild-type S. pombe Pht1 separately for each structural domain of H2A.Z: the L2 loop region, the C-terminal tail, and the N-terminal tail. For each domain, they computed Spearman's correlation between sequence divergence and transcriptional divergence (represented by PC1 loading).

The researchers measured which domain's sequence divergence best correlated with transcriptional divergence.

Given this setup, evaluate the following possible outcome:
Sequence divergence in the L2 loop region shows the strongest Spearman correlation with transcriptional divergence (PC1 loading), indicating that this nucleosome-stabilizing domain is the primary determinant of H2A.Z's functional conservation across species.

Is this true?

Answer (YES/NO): NO